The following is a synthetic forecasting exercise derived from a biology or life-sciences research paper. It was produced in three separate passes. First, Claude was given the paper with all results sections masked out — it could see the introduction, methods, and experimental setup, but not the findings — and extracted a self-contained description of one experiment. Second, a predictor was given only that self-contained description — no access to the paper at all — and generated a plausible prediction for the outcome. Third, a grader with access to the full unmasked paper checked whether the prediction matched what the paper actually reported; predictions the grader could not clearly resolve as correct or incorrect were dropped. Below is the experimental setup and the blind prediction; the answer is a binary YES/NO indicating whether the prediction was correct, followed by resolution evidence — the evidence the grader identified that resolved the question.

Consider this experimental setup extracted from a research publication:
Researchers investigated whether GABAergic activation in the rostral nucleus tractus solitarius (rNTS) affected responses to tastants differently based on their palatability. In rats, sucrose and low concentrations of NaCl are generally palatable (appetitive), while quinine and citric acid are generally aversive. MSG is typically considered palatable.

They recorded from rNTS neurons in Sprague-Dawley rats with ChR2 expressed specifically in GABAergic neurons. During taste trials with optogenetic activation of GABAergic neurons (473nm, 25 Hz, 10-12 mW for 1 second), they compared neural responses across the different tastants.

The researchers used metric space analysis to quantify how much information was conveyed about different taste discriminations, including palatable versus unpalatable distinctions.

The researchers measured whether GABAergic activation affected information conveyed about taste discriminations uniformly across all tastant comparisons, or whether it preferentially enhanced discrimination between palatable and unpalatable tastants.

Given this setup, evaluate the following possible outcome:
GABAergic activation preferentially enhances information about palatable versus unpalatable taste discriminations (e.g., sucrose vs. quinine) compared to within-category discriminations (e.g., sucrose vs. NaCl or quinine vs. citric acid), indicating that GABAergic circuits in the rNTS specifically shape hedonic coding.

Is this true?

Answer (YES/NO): NO